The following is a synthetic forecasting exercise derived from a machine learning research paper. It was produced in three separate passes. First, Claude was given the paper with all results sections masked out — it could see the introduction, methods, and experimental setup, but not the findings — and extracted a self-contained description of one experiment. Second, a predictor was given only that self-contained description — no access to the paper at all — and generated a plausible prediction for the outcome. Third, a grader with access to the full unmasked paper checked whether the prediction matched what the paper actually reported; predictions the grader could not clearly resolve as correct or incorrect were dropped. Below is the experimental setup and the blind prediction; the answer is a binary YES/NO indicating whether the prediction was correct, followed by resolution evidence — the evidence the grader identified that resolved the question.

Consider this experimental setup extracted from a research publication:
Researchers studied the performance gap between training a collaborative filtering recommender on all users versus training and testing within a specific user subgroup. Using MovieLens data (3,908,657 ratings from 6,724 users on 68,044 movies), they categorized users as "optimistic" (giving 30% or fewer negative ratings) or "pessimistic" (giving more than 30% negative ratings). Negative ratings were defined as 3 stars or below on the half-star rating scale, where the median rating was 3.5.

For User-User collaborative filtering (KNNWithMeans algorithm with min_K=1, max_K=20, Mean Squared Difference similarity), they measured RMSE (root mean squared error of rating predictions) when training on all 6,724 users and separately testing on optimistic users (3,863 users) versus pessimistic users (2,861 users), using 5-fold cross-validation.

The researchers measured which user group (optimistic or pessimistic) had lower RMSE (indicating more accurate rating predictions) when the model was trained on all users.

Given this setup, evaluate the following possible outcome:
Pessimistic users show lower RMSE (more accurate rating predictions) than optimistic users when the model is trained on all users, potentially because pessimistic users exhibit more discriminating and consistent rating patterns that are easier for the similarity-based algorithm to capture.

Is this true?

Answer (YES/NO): NO